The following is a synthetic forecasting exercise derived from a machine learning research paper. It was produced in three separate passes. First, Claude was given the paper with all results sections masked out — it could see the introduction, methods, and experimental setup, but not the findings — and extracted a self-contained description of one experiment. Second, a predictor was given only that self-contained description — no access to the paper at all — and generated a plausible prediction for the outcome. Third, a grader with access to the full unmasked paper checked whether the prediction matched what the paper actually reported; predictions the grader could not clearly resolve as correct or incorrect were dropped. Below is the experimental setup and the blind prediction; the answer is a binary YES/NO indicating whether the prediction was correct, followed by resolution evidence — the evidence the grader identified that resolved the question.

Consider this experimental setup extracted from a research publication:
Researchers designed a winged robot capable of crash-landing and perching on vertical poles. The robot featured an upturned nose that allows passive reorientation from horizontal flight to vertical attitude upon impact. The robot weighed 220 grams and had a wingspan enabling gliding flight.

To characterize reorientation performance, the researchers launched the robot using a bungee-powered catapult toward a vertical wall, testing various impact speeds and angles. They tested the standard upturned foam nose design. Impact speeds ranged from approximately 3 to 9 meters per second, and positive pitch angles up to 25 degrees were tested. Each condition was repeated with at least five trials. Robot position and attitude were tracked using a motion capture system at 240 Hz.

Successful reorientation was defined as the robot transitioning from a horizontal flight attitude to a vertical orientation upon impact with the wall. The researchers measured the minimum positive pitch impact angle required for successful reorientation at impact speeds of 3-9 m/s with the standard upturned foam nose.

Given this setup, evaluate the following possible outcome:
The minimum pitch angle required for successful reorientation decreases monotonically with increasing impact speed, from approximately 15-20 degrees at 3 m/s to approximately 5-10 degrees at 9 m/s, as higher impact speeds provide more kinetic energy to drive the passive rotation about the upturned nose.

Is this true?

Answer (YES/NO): NO